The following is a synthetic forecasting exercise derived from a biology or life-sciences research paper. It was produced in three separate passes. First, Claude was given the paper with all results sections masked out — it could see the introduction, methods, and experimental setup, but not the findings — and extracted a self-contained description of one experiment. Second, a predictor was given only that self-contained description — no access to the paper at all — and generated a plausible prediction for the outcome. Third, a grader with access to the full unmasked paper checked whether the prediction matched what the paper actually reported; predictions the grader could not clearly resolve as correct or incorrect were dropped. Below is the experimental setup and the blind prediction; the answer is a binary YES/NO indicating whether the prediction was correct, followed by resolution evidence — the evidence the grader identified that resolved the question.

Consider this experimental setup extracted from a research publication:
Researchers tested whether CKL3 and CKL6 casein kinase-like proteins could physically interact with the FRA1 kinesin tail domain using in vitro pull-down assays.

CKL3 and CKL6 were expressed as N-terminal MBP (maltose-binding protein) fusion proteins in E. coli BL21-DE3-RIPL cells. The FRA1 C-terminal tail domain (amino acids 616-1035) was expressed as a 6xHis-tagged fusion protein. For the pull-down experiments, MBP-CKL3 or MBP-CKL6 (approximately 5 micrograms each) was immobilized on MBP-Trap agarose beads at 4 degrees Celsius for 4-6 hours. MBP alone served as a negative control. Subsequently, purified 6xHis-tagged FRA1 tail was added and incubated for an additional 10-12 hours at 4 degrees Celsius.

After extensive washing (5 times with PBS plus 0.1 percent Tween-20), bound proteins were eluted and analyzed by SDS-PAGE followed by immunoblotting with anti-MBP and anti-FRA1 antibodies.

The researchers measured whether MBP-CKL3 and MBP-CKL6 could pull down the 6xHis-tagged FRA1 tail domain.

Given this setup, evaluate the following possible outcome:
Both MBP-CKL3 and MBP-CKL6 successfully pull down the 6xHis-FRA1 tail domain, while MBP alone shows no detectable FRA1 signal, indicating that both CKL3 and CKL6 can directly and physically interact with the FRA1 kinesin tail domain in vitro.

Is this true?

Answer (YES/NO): YES